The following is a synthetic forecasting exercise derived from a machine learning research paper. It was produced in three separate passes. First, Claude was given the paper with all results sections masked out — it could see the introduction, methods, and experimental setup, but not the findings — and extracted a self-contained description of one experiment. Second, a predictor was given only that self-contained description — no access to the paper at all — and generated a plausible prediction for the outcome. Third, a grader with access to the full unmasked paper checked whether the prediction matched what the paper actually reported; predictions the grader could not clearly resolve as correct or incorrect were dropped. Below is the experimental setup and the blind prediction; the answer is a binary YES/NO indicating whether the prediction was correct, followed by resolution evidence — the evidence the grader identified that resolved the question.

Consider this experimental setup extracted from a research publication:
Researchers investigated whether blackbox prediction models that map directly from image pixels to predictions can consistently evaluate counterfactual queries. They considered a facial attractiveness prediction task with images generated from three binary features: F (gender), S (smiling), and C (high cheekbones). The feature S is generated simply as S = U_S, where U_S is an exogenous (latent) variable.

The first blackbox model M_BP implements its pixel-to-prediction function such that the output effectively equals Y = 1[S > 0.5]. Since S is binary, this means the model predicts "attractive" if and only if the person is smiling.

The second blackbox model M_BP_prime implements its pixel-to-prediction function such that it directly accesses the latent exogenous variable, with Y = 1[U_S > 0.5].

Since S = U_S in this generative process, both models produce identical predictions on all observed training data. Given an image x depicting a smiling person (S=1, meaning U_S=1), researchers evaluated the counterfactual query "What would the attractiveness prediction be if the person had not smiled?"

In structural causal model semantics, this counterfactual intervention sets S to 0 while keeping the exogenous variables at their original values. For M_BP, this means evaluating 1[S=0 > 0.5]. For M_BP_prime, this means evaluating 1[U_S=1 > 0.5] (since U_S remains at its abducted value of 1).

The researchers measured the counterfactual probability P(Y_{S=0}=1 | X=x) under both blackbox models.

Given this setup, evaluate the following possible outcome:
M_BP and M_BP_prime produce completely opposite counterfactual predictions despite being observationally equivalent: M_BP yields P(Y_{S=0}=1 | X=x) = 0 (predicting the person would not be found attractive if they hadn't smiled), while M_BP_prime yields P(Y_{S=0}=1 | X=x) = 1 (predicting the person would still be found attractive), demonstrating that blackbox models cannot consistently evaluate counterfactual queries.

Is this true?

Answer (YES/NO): YES